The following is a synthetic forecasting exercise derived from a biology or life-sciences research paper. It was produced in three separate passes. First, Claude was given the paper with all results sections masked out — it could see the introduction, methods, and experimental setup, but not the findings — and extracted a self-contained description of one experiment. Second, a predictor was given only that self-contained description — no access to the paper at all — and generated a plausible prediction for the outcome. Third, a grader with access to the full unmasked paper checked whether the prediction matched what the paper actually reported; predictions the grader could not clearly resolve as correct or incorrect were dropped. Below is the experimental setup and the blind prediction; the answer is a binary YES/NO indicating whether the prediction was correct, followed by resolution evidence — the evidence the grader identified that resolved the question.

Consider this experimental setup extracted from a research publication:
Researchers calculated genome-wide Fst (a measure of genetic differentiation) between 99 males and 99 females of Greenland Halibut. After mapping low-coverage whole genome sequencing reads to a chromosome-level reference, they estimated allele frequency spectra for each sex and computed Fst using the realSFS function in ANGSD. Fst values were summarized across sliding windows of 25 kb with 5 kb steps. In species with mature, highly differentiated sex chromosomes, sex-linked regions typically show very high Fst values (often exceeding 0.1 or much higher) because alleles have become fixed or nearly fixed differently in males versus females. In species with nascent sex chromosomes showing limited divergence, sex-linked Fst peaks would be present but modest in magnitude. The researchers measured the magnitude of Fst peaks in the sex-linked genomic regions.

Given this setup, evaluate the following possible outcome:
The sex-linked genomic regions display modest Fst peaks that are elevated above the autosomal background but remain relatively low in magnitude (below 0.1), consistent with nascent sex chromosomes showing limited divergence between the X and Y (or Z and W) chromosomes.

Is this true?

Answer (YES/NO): NO